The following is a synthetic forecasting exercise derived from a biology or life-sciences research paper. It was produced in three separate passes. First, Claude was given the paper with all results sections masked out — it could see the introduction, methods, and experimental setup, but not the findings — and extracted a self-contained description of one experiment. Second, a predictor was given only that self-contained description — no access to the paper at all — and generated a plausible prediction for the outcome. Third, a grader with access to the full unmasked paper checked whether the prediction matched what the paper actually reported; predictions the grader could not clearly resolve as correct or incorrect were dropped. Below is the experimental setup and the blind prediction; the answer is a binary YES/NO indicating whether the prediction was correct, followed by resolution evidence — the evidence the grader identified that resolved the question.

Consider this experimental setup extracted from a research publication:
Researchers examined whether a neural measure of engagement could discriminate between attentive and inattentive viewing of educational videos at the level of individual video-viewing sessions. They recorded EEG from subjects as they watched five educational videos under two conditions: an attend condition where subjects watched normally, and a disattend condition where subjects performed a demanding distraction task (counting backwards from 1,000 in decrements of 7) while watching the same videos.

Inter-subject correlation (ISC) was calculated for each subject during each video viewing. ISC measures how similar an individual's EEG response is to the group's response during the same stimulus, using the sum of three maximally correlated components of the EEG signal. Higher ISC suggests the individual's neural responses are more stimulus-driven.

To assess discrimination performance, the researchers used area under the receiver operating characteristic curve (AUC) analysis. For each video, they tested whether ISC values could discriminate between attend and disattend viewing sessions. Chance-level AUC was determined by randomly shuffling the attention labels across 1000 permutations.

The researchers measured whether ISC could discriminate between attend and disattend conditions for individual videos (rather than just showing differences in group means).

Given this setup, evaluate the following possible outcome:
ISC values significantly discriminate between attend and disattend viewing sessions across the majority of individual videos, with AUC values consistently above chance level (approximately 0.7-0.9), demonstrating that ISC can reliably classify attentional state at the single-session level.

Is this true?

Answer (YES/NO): YES